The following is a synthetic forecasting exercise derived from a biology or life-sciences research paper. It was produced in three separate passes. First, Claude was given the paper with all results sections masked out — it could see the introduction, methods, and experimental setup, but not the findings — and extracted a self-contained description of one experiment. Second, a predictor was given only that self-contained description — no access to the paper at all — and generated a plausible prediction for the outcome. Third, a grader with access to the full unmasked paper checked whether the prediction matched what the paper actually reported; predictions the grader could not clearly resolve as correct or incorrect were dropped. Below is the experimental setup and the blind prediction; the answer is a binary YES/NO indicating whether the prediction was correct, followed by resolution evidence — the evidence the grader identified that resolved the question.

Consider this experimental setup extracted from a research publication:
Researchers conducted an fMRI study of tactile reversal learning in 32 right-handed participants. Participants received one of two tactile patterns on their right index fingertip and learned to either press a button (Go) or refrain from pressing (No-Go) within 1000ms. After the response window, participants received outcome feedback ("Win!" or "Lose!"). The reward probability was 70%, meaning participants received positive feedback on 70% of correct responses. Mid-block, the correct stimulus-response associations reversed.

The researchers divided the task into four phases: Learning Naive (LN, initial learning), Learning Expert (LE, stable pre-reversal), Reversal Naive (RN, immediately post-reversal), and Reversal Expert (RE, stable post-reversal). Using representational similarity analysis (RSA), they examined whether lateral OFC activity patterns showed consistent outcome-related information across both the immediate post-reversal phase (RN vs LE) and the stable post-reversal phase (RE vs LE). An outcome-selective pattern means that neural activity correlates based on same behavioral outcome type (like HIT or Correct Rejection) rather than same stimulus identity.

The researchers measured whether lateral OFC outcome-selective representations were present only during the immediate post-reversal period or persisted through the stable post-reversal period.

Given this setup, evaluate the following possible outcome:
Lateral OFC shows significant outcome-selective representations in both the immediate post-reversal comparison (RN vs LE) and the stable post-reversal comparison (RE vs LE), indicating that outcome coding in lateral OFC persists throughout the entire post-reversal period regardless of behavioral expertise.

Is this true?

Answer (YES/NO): YES